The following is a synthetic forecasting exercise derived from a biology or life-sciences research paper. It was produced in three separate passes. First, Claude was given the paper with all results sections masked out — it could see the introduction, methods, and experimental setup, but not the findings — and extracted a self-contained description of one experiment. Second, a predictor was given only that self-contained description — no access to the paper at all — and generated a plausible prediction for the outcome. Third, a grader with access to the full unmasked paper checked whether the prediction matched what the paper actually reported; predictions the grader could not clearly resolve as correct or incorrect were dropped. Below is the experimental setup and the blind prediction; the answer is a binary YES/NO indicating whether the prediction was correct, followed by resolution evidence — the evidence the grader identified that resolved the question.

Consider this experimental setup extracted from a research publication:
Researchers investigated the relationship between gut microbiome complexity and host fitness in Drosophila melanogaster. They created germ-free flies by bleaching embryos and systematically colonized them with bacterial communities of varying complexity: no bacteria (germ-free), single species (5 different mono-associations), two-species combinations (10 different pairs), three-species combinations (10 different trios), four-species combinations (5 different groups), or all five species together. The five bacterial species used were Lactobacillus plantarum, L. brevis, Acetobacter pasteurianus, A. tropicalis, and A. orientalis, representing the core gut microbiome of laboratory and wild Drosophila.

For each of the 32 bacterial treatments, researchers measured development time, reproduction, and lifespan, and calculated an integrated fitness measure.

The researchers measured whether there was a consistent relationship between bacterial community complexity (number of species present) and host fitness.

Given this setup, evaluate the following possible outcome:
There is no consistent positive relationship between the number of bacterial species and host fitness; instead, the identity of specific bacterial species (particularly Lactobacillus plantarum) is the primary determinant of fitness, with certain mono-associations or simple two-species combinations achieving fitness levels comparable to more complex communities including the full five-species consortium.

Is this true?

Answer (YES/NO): NO